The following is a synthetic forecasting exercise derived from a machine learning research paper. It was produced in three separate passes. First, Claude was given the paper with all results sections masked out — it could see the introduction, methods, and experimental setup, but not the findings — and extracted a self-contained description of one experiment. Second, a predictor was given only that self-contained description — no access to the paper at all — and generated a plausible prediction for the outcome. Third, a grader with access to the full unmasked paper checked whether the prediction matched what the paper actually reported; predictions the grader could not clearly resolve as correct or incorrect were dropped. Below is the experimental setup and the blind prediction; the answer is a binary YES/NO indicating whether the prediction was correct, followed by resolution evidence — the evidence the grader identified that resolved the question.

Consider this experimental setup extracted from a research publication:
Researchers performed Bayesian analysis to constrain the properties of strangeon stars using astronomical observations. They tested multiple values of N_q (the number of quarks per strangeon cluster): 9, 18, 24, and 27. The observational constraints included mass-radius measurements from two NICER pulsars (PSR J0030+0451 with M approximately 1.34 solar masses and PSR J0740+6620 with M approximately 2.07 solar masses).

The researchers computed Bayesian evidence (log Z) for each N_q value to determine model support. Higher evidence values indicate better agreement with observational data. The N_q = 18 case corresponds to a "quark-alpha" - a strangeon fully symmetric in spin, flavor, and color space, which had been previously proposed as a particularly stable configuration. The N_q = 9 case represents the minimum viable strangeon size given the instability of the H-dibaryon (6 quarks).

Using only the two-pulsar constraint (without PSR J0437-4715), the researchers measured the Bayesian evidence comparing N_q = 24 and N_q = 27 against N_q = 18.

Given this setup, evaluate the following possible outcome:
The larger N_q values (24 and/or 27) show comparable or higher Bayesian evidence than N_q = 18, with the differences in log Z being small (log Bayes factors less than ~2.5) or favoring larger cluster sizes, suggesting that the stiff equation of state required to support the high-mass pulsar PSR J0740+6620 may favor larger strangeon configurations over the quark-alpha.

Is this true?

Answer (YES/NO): YES